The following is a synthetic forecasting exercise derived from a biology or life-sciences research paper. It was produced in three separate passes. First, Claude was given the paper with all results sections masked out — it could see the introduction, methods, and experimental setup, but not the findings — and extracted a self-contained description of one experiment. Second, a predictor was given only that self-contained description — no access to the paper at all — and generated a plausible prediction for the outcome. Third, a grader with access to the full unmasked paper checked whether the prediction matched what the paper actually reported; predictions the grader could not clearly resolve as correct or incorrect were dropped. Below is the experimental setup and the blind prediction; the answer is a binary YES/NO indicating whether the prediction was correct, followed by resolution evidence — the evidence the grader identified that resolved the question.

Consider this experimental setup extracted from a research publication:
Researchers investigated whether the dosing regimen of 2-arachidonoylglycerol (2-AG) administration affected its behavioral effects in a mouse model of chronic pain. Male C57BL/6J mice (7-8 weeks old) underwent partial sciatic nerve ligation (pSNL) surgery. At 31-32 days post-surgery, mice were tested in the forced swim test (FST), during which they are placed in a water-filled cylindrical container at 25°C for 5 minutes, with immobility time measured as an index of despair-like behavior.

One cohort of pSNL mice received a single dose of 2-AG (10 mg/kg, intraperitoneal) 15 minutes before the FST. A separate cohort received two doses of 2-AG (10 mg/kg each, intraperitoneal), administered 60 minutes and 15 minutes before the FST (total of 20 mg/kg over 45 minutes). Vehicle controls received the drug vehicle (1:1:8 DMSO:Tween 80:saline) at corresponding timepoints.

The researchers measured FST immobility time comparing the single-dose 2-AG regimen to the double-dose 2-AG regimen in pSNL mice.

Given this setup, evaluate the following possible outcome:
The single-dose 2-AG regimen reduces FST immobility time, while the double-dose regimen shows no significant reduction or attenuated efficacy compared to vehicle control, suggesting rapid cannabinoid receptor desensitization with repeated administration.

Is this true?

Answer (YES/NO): NO